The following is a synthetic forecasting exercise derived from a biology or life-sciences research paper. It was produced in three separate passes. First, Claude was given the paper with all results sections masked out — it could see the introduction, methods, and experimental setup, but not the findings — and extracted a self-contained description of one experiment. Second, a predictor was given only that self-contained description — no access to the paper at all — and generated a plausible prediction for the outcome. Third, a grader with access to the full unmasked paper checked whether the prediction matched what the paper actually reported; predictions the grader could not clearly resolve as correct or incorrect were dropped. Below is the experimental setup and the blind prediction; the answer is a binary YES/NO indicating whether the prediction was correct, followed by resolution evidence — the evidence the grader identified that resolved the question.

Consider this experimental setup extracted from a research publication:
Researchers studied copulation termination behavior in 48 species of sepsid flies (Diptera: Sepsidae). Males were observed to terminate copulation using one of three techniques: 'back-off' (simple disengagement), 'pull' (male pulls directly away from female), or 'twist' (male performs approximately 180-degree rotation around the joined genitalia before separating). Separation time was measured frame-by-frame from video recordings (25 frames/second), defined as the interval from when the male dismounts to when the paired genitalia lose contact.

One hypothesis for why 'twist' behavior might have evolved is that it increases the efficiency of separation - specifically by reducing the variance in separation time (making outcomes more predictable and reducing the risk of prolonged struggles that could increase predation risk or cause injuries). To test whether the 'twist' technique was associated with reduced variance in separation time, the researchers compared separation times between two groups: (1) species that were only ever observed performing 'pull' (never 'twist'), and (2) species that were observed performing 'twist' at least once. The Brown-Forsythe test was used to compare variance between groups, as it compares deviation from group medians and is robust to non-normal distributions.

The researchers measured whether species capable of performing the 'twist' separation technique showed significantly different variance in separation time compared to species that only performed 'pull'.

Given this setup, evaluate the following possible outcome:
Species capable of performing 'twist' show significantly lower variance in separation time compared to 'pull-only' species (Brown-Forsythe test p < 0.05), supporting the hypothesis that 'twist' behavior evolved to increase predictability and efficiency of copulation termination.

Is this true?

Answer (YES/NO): YES